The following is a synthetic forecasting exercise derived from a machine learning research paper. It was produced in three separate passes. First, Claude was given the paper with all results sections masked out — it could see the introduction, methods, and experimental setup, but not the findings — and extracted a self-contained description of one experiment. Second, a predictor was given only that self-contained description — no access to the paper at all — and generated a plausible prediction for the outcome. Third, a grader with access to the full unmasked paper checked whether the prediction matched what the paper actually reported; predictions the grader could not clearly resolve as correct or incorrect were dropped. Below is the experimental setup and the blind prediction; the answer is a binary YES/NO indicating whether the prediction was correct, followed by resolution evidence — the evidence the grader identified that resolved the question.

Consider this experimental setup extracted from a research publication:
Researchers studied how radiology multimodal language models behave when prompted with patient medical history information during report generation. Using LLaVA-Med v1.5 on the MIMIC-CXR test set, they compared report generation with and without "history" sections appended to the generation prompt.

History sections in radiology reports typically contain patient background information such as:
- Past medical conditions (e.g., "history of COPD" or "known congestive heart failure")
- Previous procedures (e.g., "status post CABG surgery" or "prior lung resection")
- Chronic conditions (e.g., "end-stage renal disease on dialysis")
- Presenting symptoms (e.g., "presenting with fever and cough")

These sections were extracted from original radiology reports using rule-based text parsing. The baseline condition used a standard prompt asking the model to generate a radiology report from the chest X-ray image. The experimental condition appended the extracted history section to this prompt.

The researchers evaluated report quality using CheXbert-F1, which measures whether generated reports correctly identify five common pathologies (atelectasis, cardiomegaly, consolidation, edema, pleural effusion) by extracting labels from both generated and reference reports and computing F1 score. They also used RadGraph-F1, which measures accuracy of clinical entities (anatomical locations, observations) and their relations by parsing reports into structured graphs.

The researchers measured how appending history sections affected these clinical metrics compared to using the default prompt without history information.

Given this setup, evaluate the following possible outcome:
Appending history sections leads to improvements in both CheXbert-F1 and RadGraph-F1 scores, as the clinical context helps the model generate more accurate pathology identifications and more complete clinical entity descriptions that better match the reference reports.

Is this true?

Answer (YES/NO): NO